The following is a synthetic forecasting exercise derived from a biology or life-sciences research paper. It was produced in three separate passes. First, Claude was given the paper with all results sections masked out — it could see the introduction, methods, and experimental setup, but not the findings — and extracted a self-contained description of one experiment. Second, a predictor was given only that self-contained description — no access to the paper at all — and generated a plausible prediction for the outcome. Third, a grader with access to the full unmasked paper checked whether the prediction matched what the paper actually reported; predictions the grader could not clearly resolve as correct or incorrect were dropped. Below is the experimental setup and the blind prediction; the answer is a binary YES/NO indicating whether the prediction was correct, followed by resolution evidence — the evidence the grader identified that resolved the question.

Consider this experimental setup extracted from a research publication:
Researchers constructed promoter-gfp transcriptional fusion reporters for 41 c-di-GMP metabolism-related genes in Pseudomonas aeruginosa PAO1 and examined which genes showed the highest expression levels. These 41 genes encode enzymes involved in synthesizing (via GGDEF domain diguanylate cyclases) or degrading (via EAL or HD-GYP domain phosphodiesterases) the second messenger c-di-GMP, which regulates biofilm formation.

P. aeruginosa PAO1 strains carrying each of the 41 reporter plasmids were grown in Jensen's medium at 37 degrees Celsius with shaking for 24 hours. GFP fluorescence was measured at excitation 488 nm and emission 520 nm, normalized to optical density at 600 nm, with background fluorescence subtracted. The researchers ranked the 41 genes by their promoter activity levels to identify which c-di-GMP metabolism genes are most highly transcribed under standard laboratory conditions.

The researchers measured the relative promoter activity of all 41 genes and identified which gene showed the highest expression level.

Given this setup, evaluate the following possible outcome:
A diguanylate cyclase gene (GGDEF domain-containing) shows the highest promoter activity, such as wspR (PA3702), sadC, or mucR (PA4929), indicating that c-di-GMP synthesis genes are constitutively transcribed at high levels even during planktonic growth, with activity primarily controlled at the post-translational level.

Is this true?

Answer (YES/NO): NO